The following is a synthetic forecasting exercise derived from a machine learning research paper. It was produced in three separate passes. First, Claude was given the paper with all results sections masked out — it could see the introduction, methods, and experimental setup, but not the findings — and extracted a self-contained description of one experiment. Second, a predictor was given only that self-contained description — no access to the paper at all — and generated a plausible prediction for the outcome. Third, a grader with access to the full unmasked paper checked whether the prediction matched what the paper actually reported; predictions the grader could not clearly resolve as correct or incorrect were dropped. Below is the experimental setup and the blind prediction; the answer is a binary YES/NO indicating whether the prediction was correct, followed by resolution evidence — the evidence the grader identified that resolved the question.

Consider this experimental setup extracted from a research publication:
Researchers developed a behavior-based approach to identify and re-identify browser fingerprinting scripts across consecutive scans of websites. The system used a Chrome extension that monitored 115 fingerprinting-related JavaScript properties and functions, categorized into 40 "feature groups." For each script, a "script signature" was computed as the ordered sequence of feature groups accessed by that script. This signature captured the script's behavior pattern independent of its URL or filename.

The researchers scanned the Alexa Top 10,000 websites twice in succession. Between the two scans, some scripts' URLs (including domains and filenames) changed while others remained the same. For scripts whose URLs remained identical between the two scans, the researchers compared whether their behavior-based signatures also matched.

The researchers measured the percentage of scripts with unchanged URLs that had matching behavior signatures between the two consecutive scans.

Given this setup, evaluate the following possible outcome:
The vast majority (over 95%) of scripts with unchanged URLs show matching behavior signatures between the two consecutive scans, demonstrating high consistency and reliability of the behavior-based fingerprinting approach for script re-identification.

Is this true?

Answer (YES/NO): NO